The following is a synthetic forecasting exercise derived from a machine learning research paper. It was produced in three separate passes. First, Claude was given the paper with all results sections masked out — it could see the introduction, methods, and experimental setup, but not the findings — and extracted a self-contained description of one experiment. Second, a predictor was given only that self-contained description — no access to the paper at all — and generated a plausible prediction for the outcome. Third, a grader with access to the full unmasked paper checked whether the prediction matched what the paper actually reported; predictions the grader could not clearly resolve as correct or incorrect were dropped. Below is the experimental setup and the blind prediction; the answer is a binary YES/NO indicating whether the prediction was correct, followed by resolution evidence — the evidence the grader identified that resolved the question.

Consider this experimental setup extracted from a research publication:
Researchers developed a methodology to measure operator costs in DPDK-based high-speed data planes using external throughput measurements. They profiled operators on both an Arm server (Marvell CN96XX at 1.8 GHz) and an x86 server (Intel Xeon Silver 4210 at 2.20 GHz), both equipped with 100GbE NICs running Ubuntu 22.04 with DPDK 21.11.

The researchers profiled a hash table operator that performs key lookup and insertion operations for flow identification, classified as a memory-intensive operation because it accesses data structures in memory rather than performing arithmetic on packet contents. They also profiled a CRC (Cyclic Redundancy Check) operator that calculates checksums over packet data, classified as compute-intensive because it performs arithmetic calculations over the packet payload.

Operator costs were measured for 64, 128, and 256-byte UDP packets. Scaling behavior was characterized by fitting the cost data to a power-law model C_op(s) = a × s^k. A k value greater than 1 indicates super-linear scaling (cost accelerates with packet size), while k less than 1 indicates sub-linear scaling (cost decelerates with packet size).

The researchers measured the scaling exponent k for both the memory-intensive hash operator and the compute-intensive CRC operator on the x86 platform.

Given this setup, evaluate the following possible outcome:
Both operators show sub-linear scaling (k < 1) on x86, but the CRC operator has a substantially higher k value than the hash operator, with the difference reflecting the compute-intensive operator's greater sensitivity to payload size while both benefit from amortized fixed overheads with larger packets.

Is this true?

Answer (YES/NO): NO